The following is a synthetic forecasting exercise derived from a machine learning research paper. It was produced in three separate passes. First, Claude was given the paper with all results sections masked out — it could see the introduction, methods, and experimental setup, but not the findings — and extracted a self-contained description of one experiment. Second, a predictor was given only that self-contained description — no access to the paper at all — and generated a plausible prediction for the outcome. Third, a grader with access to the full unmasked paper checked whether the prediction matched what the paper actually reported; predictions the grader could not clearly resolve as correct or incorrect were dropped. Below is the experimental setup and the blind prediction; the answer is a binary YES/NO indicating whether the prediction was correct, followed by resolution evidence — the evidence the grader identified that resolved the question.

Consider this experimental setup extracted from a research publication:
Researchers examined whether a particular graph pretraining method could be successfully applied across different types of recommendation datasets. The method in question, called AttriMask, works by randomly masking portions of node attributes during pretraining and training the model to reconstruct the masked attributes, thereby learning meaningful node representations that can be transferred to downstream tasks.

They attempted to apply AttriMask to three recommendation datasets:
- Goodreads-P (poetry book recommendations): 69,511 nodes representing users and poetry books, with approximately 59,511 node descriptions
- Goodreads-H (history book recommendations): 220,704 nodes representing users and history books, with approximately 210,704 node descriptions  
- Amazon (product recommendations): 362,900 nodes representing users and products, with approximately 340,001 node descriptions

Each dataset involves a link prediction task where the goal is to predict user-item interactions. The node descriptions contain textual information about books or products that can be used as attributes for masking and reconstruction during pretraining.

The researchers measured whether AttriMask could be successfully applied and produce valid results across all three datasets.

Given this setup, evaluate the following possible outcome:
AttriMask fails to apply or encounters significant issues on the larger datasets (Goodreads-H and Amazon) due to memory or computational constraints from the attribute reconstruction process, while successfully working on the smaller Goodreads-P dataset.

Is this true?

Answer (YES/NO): NO